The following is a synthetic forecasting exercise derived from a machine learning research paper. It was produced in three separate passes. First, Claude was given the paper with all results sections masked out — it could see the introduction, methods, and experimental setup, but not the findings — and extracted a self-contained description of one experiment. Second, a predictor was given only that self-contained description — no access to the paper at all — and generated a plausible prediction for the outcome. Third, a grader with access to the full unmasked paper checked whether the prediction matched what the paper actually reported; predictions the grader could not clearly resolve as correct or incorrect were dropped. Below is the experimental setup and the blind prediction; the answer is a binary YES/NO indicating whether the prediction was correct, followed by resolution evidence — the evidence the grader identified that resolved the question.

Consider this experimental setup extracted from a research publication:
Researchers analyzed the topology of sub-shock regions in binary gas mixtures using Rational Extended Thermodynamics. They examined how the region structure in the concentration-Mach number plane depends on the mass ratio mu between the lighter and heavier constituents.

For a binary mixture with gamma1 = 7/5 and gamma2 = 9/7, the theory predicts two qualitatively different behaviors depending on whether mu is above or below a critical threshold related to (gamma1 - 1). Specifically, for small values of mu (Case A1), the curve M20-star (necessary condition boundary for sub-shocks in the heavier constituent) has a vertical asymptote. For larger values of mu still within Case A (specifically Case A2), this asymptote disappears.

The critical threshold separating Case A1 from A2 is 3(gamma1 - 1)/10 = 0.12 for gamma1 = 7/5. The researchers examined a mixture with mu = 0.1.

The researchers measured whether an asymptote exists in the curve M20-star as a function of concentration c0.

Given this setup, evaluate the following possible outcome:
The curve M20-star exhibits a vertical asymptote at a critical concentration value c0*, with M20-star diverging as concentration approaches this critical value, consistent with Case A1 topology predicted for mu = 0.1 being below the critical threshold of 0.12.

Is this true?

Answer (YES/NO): YES